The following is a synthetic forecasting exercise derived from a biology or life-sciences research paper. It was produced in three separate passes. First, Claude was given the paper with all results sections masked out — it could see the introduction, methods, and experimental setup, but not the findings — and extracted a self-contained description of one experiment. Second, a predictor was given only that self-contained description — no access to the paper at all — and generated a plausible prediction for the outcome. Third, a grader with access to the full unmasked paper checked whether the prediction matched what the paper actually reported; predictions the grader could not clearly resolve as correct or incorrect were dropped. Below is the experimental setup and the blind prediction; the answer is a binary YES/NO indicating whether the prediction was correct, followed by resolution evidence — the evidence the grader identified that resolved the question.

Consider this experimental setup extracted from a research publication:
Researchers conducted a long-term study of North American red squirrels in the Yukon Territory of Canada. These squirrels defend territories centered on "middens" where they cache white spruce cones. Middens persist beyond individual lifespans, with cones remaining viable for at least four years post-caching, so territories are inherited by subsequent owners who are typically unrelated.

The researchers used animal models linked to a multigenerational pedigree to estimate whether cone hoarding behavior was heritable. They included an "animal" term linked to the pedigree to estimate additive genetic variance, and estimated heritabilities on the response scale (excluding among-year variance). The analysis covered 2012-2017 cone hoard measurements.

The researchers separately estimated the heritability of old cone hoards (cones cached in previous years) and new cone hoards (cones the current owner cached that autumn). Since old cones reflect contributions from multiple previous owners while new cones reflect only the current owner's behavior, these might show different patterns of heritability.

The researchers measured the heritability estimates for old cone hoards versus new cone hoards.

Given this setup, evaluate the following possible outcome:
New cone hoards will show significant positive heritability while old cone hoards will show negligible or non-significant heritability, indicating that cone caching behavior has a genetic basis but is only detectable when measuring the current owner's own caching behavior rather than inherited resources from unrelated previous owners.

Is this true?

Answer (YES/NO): NO